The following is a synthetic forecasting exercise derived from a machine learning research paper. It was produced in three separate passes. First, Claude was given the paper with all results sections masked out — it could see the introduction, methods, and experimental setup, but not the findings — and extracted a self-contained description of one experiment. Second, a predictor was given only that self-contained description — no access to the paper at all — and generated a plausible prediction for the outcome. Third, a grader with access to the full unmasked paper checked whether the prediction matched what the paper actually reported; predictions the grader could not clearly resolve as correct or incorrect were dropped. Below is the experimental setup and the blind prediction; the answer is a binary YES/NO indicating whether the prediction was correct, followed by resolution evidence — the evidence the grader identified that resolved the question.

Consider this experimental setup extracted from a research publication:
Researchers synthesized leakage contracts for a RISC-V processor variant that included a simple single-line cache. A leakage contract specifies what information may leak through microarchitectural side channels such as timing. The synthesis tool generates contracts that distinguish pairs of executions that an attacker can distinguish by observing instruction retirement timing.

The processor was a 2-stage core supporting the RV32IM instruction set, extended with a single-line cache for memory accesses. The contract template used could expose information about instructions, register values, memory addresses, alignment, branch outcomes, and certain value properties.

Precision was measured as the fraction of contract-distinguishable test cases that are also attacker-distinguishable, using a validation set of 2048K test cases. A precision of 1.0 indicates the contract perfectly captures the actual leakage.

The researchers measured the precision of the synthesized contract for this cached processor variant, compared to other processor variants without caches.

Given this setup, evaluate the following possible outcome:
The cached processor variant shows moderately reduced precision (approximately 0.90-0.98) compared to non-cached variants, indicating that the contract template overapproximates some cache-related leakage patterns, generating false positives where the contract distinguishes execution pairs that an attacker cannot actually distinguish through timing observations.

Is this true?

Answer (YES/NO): NO